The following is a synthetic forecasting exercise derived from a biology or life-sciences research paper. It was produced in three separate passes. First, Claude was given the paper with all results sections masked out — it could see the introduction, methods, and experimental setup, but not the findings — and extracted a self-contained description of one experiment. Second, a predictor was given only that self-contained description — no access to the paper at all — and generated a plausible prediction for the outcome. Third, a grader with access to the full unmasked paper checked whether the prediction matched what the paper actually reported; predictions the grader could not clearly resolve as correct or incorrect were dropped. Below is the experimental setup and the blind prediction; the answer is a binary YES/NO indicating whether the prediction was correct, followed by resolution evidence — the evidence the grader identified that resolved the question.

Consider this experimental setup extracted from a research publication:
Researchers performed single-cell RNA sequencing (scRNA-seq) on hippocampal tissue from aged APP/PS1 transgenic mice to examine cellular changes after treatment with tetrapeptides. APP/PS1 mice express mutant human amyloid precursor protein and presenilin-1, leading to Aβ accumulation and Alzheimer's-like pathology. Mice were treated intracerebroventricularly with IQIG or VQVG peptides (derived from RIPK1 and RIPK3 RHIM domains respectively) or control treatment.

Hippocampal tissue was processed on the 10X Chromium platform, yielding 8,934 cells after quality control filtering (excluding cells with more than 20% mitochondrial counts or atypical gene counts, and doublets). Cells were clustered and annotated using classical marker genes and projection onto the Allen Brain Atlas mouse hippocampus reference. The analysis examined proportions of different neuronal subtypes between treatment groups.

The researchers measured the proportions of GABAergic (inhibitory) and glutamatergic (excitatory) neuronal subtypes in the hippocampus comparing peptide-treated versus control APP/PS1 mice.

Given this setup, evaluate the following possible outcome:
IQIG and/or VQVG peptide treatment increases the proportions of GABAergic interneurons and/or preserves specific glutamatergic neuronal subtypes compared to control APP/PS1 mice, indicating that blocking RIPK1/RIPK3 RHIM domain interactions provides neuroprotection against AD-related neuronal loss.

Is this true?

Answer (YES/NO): YES